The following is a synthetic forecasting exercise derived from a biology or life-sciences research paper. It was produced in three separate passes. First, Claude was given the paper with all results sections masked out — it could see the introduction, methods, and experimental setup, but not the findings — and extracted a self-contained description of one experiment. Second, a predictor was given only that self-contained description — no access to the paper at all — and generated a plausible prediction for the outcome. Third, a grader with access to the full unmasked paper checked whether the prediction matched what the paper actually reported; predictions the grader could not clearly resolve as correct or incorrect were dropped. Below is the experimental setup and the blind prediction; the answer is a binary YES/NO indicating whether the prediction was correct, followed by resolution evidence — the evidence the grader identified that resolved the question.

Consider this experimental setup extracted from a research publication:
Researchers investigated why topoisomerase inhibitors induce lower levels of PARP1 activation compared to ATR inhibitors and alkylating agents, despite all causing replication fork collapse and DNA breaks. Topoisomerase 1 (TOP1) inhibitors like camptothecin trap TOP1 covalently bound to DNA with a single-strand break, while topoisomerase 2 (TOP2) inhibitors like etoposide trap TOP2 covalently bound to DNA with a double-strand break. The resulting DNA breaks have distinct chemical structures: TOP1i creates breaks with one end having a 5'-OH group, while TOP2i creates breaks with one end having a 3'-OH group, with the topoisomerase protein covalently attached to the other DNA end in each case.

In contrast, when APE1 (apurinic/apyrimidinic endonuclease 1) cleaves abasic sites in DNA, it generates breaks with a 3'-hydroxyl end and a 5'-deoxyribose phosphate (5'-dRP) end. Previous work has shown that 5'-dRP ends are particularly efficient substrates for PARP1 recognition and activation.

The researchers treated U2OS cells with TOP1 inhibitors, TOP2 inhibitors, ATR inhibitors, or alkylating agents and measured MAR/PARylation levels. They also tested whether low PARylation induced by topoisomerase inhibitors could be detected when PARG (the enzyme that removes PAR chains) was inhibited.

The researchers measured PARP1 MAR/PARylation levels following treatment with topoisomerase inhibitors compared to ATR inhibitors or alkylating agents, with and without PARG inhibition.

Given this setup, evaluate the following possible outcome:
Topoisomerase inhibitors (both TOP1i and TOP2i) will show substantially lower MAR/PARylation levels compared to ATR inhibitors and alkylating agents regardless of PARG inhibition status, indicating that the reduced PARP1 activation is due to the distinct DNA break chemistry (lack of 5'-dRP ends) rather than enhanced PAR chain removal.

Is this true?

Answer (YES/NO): YES